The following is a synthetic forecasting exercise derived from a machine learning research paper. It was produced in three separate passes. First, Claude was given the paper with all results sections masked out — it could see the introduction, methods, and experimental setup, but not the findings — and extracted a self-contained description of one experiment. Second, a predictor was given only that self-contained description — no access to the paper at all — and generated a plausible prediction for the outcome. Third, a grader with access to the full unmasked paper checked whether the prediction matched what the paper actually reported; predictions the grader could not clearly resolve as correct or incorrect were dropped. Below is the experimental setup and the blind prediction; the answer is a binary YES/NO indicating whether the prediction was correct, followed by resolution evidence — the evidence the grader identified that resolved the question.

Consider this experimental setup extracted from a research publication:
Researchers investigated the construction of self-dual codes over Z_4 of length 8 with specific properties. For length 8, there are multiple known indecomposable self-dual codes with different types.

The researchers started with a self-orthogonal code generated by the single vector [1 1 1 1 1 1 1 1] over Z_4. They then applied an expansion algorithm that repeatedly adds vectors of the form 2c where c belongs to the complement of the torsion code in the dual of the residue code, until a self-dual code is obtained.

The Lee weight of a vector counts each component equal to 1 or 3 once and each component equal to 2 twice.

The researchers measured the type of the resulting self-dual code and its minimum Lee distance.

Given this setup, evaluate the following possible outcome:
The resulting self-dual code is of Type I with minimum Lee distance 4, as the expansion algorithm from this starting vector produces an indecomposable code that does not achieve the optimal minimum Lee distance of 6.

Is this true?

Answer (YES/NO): YES